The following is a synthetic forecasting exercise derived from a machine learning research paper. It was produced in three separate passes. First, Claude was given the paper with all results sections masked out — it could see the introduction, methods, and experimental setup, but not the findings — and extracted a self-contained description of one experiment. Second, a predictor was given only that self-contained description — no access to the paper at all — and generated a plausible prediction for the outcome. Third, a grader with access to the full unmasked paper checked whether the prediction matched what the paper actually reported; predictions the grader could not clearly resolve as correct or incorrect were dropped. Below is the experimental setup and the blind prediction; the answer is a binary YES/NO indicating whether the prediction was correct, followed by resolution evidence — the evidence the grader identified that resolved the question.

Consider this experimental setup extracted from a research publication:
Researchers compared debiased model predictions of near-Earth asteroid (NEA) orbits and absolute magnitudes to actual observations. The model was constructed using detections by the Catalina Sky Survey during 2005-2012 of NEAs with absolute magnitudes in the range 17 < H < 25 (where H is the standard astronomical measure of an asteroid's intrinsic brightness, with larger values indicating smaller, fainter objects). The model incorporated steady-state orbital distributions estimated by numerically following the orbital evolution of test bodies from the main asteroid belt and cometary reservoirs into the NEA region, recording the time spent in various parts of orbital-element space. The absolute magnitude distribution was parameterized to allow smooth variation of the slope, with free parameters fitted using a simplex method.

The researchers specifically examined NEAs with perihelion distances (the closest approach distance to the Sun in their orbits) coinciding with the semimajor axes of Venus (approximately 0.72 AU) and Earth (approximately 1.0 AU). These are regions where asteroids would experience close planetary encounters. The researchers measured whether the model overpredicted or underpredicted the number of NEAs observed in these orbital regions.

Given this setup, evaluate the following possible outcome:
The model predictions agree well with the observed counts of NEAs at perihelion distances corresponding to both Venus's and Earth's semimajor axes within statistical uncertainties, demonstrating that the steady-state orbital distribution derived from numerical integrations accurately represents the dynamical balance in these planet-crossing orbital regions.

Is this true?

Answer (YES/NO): NO